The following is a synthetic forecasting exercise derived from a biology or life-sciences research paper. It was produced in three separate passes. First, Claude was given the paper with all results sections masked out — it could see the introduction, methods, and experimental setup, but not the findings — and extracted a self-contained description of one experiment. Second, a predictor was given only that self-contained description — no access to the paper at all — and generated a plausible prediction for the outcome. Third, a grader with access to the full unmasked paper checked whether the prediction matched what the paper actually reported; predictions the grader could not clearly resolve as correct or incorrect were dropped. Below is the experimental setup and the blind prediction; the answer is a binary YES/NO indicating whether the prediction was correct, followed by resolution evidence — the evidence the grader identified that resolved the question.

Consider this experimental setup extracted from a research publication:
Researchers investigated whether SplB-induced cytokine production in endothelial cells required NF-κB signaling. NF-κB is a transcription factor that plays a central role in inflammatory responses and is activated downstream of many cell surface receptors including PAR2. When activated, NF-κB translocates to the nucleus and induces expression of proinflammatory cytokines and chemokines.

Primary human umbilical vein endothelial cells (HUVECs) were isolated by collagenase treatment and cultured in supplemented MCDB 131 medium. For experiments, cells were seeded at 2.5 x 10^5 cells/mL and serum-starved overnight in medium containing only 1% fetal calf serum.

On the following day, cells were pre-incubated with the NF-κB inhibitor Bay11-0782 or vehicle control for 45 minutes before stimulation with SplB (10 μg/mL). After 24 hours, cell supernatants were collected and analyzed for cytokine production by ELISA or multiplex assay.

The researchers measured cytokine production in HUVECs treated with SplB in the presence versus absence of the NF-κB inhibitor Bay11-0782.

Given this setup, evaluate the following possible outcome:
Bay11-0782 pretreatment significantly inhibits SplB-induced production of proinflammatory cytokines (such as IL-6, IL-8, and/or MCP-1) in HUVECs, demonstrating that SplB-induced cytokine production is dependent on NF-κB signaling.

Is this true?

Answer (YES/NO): YES